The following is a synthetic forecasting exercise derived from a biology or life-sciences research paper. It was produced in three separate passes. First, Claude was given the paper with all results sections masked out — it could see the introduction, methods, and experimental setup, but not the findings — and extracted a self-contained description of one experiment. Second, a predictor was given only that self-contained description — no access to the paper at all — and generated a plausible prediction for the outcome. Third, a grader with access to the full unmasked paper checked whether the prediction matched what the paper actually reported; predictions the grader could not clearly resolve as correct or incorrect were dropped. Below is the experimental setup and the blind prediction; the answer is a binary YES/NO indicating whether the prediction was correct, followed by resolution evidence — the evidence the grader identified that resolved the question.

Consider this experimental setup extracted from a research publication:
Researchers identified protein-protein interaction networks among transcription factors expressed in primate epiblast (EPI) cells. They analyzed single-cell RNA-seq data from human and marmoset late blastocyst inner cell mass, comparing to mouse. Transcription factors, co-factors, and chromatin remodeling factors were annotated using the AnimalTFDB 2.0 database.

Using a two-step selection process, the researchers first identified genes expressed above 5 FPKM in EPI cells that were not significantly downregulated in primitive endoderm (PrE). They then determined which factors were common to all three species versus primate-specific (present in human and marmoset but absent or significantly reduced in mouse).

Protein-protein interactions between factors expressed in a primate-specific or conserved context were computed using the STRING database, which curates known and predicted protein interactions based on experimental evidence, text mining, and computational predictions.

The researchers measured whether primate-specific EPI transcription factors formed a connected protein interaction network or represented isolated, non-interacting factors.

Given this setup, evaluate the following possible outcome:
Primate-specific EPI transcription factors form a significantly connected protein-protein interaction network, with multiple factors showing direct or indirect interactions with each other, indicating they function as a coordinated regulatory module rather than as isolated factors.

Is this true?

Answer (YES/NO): YES